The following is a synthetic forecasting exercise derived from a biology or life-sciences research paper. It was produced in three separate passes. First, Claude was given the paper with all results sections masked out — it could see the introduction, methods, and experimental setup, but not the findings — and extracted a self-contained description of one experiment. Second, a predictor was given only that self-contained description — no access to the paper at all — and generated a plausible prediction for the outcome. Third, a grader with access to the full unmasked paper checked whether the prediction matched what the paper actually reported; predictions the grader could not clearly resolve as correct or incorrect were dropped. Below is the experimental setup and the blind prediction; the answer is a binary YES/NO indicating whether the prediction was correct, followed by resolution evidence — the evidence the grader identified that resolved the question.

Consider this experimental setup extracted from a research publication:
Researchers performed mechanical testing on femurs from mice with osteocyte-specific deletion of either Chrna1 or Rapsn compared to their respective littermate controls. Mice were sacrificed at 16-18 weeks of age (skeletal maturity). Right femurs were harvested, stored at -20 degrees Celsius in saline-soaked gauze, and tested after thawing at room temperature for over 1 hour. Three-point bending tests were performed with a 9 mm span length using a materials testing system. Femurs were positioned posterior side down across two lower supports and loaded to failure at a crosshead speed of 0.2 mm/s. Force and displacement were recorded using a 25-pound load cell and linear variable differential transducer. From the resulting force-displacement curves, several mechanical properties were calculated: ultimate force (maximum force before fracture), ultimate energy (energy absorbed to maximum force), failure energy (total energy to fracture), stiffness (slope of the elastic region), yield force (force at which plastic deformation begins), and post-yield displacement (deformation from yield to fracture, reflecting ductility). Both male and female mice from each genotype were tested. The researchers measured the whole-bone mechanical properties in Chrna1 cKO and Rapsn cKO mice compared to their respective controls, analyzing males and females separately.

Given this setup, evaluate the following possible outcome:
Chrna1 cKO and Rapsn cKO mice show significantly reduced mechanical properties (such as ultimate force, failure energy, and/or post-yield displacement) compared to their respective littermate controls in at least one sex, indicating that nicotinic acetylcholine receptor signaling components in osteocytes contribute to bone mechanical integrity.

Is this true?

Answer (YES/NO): NO